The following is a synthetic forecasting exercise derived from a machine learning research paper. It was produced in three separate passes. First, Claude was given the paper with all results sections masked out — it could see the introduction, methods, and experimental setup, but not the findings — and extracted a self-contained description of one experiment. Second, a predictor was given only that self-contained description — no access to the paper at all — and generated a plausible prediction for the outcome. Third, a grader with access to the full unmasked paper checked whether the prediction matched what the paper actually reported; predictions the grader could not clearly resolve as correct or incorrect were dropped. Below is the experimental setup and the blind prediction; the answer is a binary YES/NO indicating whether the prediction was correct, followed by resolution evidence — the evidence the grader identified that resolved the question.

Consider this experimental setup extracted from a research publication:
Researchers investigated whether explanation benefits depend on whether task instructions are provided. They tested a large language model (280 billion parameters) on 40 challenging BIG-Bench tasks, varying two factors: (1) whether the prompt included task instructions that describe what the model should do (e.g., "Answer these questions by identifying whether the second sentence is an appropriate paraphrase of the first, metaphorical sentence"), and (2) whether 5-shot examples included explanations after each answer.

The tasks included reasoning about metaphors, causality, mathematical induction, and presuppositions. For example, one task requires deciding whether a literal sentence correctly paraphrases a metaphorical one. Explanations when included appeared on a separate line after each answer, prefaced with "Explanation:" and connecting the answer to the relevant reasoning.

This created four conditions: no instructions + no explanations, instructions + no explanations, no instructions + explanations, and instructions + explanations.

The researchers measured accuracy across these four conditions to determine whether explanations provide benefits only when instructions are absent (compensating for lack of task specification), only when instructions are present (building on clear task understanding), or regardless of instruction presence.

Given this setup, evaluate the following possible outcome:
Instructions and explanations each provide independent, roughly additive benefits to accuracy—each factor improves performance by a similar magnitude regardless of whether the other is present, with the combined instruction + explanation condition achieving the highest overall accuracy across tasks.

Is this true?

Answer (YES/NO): NO